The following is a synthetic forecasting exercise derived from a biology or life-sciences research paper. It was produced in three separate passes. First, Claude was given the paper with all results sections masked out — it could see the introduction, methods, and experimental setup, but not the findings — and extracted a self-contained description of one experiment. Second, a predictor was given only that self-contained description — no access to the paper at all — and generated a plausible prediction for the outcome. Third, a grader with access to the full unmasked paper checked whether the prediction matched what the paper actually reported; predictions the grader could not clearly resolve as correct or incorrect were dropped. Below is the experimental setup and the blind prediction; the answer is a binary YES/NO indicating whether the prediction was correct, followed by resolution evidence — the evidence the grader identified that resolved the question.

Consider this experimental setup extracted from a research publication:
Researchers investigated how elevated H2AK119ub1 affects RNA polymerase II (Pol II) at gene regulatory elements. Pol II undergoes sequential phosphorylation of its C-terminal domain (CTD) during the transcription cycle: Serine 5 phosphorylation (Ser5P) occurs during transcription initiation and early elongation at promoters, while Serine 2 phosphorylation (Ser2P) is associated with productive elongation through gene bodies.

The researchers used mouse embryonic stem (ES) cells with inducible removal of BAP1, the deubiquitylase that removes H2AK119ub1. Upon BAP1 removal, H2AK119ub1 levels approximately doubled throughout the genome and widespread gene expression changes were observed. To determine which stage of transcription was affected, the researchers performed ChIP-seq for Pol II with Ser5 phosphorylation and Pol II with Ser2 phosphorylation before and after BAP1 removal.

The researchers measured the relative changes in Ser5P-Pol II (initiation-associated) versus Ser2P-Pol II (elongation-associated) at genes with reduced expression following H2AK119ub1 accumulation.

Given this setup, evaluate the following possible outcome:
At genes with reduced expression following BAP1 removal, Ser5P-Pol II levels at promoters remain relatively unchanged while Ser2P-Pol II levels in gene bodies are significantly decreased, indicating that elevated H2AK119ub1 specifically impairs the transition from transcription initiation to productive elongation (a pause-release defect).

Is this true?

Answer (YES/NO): NO